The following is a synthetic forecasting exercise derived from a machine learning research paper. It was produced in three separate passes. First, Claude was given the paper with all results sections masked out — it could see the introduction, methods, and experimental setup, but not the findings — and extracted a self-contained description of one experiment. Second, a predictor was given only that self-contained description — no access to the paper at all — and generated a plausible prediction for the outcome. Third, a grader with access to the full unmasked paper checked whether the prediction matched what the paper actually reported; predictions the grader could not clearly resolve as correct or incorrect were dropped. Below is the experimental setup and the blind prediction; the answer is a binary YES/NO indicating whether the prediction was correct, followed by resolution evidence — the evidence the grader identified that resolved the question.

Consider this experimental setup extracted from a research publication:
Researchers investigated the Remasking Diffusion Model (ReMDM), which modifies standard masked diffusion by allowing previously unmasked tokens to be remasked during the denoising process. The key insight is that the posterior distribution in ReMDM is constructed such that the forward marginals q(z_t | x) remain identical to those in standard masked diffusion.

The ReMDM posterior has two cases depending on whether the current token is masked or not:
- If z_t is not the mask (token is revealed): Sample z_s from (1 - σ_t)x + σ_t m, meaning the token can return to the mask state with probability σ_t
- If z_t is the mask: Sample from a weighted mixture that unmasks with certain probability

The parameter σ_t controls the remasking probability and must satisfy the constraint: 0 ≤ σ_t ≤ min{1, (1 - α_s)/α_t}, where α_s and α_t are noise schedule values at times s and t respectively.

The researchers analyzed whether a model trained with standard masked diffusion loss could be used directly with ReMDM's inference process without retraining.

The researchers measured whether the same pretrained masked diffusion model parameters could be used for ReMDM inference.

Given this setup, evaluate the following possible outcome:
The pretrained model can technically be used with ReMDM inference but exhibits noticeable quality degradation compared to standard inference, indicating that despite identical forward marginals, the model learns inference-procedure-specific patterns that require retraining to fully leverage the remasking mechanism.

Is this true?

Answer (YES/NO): NO